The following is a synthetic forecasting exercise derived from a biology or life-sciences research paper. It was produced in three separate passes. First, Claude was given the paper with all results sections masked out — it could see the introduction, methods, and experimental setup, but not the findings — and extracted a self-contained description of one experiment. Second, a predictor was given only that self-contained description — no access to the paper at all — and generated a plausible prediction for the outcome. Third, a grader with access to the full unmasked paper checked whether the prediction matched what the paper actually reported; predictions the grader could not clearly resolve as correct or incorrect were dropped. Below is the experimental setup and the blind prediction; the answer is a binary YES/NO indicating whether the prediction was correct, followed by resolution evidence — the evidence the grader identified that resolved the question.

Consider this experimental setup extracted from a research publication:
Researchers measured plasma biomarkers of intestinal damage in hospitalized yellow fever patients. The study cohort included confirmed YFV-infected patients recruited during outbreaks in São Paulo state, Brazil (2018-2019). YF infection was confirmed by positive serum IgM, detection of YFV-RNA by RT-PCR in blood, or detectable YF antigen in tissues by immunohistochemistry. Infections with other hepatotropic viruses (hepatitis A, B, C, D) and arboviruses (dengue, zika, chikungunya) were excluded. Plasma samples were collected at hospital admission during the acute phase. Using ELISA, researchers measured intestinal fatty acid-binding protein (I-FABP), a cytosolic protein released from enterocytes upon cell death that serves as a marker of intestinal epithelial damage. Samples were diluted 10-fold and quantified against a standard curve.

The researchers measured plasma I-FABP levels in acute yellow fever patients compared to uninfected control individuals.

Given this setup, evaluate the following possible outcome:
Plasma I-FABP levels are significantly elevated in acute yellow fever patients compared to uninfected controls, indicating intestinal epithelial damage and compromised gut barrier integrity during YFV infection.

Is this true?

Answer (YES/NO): NO